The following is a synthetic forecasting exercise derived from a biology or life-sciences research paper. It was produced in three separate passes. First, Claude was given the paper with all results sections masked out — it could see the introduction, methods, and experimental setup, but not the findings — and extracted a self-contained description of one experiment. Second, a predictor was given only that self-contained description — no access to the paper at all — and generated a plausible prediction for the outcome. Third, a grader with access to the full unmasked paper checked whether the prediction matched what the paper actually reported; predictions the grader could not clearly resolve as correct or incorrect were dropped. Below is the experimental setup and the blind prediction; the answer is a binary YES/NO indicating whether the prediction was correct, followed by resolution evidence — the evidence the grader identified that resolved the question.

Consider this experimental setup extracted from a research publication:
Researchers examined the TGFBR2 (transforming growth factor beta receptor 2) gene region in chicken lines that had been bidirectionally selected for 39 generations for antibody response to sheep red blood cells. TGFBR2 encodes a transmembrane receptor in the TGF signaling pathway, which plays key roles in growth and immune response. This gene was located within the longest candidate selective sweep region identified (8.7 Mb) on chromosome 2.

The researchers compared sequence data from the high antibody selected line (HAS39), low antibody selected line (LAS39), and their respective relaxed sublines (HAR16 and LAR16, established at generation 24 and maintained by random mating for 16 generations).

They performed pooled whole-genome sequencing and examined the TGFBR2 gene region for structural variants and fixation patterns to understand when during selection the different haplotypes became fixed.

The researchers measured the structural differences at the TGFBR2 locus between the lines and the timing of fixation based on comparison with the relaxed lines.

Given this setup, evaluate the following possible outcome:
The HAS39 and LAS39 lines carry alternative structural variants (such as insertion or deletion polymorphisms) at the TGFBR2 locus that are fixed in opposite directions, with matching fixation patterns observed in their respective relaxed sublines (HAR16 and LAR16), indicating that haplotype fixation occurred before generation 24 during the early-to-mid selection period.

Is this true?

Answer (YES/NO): YES